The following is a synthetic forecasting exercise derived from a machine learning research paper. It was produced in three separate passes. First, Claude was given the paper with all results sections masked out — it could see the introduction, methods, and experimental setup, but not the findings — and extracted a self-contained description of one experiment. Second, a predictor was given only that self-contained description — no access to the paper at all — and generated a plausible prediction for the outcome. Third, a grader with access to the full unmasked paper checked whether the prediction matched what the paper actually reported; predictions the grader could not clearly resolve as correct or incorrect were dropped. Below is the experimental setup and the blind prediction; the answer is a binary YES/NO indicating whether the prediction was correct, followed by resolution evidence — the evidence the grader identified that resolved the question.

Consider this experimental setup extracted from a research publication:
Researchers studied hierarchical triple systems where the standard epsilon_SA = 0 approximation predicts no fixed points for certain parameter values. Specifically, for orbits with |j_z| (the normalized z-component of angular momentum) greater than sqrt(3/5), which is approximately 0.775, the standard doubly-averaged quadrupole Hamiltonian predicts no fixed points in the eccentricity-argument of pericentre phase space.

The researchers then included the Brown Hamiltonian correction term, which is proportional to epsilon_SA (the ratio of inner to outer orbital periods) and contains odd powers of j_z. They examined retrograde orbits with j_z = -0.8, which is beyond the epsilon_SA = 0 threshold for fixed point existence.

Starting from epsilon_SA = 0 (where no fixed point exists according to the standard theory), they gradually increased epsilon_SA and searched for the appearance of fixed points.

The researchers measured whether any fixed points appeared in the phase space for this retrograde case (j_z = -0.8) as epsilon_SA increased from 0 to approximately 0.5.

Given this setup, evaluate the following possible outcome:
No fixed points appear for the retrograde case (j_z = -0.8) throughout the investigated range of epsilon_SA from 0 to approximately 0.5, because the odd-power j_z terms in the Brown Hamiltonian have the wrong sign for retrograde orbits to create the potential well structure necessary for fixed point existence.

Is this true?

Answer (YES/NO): NO